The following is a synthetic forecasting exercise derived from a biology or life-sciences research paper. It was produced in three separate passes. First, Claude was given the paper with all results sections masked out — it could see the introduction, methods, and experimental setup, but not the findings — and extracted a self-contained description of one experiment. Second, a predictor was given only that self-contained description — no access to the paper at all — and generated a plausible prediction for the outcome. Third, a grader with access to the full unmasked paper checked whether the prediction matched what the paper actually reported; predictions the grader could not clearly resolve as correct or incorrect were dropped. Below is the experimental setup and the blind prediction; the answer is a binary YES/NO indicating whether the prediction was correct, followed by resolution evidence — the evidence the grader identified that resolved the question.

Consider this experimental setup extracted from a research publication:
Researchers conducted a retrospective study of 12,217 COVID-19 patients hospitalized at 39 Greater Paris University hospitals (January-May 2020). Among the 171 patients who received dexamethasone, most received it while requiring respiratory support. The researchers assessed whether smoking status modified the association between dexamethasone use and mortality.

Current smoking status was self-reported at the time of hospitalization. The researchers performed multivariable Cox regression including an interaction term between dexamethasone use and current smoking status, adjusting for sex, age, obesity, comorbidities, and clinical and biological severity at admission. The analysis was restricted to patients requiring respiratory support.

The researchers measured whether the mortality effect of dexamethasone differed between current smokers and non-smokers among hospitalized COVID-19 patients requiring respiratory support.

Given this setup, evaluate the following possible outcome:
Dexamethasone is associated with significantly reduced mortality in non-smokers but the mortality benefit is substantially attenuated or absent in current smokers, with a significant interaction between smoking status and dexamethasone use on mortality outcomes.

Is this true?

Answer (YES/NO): NO